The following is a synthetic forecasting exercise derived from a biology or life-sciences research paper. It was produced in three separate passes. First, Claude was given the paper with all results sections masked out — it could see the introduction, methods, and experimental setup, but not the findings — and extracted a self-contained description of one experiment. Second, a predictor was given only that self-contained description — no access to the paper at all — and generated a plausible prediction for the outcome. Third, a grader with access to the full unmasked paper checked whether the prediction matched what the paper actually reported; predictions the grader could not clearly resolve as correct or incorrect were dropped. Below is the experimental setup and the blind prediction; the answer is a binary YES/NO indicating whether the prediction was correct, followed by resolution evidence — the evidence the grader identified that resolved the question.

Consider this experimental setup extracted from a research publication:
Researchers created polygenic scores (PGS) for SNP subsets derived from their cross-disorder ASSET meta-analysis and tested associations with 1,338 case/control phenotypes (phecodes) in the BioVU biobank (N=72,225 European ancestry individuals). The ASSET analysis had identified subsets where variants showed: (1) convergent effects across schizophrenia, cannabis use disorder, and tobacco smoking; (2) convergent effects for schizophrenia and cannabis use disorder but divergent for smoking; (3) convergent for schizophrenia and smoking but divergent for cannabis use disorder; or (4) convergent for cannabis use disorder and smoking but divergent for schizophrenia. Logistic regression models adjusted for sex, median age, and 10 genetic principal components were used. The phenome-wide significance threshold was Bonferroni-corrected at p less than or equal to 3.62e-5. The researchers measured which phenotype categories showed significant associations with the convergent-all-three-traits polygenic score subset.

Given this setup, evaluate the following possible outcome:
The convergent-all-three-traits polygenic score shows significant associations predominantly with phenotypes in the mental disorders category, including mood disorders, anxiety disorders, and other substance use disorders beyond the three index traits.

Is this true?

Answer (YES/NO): NO